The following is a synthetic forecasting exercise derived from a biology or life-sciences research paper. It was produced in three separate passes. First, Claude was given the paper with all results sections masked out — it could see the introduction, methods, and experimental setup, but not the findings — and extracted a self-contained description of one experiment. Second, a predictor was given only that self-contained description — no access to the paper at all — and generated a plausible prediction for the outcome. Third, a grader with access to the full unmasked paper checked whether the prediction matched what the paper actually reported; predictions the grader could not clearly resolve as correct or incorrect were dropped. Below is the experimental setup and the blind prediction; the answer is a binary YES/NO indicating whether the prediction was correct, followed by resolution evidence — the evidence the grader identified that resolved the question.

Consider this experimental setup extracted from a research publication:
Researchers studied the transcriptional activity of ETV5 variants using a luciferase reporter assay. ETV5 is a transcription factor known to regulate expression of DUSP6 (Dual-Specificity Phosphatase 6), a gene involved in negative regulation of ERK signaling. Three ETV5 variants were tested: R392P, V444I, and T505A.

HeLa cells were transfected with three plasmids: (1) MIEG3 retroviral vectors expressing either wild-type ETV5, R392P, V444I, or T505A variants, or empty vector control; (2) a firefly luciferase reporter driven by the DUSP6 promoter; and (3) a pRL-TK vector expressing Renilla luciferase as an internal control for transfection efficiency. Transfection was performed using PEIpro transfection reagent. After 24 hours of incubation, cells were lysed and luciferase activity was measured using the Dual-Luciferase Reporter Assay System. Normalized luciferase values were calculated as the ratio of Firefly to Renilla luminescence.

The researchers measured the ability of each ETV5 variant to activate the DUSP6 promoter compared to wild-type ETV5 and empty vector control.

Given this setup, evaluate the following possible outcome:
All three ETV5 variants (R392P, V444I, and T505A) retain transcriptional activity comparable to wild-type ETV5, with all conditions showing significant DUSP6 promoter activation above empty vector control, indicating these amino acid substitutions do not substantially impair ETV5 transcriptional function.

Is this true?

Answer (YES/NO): NO